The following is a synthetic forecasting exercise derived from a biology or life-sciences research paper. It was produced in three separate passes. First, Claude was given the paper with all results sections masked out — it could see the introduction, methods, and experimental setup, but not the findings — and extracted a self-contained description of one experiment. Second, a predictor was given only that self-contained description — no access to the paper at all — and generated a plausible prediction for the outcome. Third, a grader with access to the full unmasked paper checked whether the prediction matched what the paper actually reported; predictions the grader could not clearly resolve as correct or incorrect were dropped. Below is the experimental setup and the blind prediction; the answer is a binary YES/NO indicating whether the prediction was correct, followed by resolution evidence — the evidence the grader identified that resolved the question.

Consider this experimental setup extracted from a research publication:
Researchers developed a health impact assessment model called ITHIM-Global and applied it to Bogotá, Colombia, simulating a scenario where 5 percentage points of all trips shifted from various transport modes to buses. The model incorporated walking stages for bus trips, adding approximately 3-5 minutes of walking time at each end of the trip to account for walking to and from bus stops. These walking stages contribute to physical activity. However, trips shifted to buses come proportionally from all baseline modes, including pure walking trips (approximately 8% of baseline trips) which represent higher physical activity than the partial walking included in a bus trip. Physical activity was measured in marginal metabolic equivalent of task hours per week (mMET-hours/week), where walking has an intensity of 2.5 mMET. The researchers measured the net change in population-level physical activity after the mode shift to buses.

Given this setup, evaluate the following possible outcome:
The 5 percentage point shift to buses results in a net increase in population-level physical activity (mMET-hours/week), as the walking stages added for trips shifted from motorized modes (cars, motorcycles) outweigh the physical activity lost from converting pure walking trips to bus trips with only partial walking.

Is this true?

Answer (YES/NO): YES